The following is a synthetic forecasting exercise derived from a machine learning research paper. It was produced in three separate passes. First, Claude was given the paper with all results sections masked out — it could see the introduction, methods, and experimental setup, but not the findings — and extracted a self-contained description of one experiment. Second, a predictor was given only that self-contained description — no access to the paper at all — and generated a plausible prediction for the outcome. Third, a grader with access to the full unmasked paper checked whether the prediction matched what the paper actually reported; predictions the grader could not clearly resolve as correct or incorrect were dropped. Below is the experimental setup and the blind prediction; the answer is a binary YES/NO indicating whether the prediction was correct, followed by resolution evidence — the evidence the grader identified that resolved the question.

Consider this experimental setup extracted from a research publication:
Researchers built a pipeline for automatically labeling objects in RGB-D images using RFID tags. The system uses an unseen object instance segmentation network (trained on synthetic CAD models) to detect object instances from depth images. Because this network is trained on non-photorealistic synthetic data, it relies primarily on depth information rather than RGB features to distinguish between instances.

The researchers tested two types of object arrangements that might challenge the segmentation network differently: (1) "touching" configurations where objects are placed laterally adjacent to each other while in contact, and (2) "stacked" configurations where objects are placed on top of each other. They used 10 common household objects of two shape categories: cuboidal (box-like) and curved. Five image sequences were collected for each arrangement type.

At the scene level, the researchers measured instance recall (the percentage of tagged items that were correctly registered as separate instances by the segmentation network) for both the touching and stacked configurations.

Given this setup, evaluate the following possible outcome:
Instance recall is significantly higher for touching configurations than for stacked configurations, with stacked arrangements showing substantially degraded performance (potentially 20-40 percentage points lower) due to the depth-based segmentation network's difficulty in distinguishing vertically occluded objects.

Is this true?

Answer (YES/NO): NO